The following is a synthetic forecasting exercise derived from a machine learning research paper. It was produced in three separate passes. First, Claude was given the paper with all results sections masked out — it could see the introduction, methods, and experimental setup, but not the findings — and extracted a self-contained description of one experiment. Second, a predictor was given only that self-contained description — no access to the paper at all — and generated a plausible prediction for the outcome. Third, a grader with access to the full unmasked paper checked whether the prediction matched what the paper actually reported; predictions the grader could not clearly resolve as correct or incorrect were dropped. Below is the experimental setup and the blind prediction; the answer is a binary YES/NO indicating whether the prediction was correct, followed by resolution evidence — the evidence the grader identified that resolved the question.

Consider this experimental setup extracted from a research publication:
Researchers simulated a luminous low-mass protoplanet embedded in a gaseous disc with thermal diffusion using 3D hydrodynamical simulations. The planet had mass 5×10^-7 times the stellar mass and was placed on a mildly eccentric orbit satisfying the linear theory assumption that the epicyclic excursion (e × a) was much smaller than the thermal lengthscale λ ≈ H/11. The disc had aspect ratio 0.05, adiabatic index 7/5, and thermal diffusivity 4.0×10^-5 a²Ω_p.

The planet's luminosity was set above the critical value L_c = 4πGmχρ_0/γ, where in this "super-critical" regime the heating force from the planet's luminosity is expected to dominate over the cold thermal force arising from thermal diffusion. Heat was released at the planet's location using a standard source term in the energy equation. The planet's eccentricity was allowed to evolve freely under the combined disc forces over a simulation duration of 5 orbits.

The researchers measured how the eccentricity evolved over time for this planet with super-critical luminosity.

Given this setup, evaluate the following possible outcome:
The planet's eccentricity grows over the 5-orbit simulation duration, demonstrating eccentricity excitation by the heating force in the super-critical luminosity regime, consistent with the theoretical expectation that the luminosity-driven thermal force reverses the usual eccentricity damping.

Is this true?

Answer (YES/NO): YES